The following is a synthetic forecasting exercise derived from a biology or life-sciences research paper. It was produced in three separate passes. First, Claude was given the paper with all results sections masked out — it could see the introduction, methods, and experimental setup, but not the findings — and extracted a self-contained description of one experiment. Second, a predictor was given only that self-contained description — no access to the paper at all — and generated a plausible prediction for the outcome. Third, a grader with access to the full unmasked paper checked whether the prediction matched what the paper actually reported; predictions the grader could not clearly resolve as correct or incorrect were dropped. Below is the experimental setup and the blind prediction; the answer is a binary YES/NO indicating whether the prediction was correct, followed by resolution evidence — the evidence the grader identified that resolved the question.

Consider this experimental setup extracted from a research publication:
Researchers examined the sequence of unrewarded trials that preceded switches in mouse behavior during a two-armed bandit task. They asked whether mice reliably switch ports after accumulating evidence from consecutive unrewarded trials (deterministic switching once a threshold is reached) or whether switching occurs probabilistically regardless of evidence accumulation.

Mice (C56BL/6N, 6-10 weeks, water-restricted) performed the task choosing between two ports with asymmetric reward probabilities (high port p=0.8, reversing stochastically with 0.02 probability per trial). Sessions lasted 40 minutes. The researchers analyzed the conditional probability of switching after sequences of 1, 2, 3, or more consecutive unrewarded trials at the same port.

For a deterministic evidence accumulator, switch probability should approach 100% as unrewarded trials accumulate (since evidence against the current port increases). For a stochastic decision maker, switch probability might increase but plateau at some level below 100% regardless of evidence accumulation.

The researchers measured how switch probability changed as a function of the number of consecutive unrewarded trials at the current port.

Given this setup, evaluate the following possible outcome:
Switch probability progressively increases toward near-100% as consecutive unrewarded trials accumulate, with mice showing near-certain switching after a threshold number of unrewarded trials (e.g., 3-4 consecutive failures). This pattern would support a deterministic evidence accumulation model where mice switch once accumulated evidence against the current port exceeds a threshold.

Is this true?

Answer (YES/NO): NO